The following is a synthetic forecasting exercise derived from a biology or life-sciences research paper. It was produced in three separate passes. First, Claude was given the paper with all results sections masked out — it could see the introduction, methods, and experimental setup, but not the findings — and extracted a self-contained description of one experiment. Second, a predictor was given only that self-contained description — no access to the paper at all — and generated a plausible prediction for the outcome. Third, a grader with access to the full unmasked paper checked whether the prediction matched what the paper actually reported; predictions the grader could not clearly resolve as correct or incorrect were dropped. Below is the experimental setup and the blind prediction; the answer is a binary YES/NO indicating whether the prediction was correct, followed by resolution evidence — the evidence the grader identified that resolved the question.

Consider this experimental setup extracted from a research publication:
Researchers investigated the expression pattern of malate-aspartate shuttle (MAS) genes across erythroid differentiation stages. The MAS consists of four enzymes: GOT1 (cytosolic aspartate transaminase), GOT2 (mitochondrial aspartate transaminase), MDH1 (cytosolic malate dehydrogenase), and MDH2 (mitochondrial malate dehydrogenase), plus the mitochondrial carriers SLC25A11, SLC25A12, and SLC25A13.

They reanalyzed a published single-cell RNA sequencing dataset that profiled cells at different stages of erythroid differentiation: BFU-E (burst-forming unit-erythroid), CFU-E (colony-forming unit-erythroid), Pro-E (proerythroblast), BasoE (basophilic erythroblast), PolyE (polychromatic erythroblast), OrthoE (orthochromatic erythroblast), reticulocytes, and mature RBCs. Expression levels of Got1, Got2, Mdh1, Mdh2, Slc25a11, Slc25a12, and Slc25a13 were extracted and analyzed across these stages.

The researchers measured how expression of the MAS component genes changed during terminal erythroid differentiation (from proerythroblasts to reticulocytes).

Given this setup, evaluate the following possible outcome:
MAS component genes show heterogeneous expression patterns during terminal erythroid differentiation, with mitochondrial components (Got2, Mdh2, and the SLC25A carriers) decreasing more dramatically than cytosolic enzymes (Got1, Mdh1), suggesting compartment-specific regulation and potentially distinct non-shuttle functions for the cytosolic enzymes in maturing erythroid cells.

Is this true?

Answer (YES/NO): NO